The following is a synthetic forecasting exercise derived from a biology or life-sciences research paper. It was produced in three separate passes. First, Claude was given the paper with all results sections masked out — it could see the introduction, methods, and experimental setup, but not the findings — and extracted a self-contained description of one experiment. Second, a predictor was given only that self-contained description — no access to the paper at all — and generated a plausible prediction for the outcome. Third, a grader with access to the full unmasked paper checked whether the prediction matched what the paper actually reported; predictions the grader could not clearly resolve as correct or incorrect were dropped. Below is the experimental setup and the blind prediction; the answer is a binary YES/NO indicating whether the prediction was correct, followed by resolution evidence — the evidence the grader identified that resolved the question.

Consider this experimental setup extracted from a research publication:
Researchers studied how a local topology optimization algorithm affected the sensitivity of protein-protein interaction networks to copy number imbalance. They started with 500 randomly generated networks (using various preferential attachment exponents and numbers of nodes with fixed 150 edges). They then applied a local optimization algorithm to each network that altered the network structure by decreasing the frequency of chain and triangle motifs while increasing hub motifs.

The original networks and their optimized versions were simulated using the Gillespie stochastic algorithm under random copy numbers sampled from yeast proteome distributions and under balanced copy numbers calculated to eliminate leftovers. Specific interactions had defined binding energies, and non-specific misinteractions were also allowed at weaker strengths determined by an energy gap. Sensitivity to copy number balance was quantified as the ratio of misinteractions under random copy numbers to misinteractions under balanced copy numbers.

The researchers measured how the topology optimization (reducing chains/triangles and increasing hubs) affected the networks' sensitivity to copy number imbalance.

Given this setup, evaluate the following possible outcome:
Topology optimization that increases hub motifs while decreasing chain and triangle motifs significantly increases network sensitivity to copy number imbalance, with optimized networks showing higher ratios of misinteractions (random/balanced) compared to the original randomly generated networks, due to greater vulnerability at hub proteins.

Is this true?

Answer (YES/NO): YES